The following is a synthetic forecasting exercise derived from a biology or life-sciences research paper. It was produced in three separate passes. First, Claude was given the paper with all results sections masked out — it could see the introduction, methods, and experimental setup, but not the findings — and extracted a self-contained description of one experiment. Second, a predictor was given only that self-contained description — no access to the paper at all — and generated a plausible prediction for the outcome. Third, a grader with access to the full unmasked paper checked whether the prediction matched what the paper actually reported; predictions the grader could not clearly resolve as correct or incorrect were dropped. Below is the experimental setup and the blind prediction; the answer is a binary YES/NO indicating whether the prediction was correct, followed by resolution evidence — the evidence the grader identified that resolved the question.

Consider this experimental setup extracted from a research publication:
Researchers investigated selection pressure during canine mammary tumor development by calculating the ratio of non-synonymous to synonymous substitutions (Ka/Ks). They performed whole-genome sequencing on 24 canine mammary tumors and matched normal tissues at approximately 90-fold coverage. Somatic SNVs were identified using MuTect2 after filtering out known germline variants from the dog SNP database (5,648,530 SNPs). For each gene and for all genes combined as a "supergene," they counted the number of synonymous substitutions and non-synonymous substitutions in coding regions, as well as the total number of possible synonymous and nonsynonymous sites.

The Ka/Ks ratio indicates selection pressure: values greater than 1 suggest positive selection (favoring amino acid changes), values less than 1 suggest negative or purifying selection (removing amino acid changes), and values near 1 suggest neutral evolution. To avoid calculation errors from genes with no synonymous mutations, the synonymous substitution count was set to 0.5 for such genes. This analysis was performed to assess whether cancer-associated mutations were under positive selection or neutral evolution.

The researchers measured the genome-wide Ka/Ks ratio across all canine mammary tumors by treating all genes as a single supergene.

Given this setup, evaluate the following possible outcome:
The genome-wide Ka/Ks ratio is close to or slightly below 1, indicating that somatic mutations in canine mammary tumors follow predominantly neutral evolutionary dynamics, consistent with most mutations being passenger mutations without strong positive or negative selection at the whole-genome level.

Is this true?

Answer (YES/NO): NO